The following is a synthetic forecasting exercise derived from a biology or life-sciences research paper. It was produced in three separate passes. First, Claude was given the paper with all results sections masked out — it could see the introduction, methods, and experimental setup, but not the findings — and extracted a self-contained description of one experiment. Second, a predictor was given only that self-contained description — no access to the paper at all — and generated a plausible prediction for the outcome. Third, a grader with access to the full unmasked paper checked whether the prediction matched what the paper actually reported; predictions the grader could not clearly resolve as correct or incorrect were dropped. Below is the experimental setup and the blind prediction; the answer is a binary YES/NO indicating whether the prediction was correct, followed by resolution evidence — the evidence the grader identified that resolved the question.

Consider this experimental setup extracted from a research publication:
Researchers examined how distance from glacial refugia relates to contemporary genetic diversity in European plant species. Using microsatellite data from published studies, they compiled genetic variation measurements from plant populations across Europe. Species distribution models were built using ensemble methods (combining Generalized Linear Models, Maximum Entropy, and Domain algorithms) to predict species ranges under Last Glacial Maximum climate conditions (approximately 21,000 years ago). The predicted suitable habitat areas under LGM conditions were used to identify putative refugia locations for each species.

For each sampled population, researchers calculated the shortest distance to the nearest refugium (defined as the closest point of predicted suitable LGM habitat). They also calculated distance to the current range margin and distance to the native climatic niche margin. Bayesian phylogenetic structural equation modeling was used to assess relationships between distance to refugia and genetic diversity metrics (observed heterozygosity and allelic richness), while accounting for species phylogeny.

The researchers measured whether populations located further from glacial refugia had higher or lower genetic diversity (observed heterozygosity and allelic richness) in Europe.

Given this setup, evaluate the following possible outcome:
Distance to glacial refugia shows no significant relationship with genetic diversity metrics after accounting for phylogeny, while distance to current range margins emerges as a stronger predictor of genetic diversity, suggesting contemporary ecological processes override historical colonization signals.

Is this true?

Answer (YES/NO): NO